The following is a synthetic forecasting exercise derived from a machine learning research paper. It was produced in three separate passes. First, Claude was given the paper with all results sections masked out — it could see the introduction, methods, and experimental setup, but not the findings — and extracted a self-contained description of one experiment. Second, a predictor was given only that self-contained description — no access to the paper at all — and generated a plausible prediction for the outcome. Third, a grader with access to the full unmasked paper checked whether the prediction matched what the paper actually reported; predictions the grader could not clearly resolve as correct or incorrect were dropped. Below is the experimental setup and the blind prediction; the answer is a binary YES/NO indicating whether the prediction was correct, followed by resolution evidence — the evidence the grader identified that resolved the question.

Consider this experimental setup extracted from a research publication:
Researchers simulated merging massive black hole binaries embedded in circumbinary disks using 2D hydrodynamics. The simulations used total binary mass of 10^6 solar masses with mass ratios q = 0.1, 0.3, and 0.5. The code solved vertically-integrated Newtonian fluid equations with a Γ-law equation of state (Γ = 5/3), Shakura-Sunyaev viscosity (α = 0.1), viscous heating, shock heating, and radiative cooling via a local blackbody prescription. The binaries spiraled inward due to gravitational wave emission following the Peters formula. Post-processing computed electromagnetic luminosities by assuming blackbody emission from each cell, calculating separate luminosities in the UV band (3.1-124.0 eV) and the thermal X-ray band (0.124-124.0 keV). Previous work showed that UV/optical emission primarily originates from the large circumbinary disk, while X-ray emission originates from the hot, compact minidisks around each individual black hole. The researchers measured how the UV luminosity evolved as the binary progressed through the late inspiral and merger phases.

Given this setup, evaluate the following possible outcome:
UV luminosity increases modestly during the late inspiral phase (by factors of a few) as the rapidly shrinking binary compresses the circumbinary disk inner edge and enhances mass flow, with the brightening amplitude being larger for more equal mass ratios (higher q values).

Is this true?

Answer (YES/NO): NO